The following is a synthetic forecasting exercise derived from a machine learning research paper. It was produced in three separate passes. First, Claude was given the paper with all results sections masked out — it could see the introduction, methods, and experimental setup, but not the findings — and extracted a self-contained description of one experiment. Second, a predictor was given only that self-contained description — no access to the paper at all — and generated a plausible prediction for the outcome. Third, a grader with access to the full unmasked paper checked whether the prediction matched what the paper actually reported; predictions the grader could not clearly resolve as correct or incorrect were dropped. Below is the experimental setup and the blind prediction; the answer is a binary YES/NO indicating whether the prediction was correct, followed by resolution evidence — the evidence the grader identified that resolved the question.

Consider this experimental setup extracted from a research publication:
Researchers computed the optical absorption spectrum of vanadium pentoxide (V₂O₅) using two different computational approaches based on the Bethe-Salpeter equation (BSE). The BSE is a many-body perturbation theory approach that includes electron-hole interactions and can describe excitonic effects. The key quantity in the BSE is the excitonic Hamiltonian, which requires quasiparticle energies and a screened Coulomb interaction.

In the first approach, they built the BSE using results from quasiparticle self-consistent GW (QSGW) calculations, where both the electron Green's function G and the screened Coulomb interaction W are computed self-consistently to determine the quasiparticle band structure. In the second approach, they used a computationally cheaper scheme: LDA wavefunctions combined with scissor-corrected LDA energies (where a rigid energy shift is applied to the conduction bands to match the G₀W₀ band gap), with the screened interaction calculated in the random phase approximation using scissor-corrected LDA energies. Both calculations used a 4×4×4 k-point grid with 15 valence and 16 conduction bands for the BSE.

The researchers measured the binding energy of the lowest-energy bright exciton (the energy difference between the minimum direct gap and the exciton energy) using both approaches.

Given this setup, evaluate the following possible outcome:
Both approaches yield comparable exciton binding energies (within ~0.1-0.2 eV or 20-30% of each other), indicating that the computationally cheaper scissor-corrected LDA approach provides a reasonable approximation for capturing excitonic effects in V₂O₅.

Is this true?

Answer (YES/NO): YES